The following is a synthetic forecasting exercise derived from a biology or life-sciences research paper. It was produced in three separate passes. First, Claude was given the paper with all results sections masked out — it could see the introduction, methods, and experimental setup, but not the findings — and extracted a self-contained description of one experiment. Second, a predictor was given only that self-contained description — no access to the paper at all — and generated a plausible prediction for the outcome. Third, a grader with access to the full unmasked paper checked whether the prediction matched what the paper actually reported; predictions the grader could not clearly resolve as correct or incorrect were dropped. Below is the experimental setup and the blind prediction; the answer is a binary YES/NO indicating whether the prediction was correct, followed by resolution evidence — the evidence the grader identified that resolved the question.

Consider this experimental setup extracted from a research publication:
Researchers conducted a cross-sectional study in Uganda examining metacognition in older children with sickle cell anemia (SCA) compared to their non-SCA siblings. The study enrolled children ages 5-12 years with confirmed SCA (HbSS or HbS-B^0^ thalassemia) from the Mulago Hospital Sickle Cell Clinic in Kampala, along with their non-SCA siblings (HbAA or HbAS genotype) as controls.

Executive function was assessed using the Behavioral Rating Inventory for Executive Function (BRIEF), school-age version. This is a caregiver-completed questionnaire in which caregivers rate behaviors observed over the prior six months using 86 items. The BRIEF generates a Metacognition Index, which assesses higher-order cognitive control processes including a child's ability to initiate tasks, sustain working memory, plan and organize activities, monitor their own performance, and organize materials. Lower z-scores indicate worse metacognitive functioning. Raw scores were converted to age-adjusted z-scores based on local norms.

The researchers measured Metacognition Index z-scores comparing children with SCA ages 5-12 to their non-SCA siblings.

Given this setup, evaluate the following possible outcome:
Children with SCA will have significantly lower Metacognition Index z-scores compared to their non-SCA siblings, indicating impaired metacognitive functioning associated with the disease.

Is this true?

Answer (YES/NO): NO